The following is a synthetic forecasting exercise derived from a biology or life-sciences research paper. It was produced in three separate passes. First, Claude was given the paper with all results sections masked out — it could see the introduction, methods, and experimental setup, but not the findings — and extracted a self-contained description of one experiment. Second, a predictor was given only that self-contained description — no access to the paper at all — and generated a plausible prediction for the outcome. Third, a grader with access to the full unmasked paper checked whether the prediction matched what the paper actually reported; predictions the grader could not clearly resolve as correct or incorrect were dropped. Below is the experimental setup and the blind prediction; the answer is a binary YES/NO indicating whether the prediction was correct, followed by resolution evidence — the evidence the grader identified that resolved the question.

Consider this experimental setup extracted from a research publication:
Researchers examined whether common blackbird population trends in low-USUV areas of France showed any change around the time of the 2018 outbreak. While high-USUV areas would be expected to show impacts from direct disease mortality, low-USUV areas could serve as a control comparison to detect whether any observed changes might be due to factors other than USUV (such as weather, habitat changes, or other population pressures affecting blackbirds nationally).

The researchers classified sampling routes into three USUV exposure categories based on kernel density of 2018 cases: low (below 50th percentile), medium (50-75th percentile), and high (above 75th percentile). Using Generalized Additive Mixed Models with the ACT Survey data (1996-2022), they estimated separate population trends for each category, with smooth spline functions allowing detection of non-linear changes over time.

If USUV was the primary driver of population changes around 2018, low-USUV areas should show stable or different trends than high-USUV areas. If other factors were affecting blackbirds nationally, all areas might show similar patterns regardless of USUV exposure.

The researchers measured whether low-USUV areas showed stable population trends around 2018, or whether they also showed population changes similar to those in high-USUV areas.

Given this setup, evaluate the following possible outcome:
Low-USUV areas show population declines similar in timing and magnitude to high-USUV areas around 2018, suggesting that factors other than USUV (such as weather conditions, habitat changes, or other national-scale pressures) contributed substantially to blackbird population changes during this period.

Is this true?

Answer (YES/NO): NO